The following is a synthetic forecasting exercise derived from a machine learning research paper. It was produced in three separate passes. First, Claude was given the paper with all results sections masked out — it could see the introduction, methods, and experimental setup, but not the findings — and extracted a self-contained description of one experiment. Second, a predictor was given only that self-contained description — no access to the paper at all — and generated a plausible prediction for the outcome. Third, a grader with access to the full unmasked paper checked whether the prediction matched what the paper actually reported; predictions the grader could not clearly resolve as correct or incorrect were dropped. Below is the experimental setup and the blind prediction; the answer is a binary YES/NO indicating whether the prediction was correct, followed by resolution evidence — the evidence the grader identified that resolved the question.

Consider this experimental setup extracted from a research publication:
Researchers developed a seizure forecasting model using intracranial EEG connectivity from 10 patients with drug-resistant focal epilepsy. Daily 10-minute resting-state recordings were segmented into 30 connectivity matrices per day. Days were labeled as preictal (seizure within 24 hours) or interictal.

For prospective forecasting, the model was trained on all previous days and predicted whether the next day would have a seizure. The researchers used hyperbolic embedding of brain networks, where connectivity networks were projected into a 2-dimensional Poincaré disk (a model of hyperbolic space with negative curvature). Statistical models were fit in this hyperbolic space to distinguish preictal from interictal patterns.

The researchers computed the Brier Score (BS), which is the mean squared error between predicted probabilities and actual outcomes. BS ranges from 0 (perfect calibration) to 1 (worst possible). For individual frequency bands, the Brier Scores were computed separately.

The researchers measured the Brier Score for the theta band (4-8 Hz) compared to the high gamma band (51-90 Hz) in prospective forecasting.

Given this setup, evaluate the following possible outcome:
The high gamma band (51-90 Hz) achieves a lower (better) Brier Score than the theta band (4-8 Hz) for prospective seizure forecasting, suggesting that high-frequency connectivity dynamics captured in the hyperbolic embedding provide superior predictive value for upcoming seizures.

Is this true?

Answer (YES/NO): NO